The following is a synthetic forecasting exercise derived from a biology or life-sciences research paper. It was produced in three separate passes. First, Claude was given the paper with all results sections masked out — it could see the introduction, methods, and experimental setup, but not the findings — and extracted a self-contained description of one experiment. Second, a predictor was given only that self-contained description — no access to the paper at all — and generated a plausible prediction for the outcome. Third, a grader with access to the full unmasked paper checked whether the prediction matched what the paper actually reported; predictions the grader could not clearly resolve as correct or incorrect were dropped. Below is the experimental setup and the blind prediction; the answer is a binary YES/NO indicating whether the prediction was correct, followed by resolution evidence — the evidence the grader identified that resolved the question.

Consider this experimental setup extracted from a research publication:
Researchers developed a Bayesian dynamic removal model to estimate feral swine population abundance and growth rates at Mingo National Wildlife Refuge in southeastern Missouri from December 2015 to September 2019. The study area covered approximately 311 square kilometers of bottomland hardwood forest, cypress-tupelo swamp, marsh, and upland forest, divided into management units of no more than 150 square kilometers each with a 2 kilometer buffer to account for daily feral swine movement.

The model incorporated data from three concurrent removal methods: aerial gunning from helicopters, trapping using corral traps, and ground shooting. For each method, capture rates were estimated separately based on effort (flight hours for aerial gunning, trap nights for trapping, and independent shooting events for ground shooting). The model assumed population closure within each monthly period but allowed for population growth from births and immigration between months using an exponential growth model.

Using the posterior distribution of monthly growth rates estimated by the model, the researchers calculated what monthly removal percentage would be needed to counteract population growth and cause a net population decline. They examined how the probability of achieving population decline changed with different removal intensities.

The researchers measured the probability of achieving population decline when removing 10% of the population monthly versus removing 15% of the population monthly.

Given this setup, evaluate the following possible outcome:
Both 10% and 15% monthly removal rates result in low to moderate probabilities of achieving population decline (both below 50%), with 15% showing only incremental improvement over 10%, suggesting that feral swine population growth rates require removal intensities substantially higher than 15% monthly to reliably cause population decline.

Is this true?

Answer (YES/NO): NO